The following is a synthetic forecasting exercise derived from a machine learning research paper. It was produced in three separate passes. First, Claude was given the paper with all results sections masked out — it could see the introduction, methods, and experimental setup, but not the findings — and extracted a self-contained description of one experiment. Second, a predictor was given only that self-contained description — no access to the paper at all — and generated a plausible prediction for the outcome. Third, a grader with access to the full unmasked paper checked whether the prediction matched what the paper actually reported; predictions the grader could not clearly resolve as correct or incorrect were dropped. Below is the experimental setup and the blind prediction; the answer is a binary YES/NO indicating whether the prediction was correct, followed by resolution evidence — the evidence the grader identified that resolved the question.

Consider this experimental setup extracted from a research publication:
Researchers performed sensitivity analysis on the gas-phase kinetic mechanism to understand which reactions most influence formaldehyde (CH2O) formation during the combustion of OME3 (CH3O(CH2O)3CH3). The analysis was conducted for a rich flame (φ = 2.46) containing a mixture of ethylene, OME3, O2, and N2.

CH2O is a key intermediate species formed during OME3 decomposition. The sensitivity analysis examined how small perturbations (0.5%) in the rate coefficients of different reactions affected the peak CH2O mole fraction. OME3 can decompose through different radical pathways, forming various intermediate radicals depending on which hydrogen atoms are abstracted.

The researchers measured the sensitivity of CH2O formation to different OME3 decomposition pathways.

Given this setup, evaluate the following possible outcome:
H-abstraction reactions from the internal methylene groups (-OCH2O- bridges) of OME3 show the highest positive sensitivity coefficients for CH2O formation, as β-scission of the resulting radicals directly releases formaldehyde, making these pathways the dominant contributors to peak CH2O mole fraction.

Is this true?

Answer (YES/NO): NO